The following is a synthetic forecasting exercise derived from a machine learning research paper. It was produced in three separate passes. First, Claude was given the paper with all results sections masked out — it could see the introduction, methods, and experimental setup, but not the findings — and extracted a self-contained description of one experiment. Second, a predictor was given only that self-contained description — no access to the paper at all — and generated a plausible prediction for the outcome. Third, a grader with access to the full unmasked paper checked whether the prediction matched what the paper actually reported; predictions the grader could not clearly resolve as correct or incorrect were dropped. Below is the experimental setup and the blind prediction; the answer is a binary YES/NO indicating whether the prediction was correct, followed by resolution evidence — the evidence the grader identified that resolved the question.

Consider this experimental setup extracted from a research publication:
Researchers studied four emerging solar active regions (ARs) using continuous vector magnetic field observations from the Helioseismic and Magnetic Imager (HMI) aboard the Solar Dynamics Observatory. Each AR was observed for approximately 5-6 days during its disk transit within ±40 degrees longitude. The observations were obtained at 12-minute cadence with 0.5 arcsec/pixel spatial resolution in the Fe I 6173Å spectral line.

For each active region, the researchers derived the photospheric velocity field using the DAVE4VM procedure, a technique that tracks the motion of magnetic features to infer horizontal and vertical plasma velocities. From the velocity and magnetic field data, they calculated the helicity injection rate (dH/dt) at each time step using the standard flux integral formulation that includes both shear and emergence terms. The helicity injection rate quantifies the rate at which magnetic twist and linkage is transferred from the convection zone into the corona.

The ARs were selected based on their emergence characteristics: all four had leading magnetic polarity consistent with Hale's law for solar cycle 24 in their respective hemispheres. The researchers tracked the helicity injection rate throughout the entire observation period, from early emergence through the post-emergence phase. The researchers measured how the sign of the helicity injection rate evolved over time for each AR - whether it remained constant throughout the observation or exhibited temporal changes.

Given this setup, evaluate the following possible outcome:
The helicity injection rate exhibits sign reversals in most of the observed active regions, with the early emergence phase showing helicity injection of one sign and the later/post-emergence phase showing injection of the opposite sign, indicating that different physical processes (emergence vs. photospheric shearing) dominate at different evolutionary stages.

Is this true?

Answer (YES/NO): YES